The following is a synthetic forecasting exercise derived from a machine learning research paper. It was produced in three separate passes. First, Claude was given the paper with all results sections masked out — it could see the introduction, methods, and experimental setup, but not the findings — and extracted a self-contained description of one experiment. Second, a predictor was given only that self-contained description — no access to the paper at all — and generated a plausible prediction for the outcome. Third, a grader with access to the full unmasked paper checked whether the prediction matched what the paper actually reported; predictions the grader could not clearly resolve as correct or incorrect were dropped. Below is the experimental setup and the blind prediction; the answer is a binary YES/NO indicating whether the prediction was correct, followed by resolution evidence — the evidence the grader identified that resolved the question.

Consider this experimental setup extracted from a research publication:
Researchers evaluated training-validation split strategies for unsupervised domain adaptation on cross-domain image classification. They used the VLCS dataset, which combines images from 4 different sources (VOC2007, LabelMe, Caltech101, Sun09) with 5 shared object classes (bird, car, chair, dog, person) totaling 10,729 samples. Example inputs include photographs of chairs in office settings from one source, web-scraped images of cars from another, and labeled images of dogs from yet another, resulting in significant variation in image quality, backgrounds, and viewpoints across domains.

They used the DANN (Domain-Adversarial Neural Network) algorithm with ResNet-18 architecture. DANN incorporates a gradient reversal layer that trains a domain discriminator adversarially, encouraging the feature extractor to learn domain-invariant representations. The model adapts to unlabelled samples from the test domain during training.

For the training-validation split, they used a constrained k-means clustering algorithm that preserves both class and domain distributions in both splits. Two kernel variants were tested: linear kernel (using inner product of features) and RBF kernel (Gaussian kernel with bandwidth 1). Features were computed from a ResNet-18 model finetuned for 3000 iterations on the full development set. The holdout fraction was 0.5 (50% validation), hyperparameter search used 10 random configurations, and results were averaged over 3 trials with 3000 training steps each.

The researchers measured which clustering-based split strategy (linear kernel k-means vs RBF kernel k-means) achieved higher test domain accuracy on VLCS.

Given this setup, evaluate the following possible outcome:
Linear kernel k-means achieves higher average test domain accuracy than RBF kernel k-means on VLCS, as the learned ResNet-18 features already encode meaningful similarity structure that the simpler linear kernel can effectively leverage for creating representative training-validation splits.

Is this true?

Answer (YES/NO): YES